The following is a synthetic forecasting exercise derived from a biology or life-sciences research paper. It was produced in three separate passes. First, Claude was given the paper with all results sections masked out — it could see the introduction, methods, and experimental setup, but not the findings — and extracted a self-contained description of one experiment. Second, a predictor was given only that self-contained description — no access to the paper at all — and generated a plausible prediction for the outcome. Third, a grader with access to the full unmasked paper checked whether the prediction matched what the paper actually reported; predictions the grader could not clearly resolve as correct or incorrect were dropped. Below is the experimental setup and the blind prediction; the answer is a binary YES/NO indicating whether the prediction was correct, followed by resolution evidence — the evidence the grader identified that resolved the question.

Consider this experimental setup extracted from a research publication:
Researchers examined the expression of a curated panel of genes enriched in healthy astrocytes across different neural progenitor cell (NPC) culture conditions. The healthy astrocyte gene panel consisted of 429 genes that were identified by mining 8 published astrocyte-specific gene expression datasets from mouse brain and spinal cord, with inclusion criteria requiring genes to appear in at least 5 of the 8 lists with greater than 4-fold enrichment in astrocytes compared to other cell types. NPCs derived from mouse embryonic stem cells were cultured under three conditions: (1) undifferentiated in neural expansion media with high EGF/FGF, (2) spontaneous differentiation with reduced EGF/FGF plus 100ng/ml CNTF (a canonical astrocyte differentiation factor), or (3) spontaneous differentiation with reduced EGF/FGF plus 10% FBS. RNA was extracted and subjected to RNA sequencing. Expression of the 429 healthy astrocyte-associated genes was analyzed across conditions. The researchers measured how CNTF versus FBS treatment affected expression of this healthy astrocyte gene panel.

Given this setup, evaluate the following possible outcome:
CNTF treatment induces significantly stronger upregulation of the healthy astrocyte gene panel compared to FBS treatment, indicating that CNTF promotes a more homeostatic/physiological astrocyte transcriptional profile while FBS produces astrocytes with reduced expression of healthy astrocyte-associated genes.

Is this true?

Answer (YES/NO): YES